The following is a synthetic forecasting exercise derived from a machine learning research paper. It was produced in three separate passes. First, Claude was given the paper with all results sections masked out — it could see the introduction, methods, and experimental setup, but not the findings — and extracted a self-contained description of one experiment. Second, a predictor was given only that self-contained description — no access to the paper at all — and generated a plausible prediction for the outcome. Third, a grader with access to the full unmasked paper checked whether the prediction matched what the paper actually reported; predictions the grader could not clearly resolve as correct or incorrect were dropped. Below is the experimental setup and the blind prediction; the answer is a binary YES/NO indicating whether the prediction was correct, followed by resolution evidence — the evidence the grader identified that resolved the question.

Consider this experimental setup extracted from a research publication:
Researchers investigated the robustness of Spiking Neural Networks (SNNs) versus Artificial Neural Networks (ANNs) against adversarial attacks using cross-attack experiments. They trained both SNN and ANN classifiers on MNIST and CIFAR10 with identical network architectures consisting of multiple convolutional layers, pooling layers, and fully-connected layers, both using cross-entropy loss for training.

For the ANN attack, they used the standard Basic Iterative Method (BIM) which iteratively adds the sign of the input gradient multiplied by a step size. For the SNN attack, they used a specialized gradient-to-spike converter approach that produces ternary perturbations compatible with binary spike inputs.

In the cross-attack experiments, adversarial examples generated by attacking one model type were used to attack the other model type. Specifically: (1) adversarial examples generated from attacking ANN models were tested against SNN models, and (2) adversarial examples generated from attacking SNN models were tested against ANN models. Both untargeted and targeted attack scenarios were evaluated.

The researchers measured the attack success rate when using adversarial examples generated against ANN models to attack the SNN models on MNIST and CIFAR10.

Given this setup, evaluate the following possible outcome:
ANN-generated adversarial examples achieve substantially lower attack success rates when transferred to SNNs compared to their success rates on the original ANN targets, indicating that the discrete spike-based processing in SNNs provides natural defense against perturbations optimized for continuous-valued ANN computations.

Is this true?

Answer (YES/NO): YES